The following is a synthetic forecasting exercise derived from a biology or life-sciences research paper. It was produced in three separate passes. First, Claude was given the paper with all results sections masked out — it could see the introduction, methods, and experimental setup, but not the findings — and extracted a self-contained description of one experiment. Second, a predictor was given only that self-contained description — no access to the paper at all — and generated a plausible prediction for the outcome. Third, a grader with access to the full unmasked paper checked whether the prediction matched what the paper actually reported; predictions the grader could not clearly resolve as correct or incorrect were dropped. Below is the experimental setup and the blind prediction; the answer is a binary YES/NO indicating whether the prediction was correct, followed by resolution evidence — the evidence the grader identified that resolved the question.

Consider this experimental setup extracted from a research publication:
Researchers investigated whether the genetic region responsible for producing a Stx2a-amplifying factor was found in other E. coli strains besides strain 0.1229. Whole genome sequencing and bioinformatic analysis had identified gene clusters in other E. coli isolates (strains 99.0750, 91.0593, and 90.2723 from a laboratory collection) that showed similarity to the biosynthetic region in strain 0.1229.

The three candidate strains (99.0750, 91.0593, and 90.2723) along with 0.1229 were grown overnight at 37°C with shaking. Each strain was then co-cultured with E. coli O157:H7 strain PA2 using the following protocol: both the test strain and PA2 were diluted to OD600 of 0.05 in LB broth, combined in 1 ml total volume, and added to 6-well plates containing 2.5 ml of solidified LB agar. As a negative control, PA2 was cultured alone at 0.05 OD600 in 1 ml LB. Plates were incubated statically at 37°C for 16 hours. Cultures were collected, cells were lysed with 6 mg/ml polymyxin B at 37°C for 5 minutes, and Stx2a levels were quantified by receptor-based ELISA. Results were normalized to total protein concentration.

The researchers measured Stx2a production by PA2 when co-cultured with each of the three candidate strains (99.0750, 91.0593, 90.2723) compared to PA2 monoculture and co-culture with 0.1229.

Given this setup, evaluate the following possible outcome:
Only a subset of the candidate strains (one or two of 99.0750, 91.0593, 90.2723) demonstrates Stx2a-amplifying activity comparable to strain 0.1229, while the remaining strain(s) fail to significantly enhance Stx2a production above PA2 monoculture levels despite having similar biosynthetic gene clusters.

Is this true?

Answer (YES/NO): NO